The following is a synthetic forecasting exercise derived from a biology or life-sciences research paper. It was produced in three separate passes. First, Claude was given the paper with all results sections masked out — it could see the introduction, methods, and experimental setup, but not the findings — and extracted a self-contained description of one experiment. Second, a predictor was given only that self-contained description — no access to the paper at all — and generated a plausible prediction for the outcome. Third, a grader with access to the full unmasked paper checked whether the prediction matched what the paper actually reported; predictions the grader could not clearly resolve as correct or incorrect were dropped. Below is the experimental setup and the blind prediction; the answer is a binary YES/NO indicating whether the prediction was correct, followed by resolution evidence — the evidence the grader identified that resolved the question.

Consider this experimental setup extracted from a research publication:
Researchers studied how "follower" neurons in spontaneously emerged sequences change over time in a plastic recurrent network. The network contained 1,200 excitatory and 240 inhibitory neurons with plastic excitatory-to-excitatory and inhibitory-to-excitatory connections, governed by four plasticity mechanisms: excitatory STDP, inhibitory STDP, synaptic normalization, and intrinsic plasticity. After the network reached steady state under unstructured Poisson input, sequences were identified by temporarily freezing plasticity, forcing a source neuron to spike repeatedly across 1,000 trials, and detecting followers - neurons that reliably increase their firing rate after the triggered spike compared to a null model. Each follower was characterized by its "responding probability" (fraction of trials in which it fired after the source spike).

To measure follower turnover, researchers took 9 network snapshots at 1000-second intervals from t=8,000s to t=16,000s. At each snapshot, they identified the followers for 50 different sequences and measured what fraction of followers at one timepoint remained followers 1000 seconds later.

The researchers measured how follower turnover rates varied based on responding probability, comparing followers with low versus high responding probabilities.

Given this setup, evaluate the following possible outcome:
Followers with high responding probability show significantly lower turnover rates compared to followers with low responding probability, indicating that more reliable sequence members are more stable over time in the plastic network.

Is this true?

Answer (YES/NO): YES